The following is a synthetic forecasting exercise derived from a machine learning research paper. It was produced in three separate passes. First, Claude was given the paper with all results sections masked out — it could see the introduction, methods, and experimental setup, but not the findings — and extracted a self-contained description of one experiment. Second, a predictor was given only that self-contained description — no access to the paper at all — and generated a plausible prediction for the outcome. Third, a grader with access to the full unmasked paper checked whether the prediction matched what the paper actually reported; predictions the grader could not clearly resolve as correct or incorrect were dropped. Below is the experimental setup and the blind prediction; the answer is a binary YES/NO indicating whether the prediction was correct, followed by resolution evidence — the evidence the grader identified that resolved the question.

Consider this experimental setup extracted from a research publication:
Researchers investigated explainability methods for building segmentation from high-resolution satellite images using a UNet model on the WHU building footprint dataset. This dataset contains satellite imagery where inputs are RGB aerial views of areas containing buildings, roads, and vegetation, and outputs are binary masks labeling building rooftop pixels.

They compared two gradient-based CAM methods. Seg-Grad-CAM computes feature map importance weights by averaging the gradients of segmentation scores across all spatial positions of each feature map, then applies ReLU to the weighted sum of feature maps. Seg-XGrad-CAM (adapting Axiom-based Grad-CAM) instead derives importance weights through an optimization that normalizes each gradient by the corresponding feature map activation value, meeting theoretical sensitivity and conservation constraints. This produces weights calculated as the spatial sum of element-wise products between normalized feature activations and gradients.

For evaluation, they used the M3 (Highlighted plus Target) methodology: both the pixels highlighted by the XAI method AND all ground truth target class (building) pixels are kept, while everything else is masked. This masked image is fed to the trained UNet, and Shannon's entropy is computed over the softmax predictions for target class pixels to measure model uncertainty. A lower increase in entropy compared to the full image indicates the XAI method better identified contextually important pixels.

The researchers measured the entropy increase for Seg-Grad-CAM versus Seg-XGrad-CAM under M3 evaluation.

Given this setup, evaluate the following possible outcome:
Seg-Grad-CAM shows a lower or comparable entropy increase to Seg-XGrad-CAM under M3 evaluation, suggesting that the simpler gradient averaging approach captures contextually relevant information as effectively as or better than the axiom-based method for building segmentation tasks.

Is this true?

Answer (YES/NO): YES